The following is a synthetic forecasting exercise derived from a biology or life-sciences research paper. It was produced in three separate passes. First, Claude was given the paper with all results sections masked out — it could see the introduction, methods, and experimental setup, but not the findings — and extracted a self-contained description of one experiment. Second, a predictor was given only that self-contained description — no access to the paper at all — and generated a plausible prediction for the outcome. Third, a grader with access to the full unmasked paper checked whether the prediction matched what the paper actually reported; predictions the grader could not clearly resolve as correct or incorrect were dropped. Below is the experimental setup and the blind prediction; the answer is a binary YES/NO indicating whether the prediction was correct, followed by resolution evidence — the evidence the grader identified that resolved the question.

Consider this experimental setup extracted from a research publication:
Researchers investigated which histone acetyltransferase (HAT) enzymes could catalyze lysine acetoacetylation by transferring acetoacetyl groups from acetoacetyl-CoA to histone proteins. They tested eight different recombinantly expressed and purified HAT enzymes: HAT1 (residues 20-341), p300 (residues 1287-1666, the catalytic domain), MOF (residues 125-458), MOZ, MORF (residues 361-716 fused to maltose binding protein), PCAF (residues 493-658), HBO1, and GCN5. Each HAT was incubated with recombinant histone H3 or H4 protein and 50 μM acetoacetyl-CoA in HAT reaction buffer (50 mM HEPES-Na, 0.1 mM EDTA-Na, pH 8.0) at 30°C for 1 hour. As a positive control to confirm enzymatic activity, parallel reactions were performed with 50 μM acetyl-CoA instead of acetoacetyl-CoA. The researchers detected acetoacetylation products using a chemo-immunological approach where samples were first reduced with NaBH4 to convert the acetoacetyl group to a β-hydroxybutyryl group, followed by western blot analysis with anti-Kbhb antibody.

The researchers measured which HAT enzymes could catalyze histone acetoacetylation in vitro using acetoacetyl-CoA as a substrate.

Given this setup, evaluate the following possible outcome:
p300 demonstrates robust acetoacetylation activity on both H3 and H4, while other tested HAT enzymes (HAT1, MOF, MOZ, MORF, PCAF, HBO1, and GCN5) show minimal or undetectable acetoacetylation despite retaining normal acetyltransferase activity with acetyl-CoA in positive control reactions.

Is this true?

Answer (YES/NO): NO